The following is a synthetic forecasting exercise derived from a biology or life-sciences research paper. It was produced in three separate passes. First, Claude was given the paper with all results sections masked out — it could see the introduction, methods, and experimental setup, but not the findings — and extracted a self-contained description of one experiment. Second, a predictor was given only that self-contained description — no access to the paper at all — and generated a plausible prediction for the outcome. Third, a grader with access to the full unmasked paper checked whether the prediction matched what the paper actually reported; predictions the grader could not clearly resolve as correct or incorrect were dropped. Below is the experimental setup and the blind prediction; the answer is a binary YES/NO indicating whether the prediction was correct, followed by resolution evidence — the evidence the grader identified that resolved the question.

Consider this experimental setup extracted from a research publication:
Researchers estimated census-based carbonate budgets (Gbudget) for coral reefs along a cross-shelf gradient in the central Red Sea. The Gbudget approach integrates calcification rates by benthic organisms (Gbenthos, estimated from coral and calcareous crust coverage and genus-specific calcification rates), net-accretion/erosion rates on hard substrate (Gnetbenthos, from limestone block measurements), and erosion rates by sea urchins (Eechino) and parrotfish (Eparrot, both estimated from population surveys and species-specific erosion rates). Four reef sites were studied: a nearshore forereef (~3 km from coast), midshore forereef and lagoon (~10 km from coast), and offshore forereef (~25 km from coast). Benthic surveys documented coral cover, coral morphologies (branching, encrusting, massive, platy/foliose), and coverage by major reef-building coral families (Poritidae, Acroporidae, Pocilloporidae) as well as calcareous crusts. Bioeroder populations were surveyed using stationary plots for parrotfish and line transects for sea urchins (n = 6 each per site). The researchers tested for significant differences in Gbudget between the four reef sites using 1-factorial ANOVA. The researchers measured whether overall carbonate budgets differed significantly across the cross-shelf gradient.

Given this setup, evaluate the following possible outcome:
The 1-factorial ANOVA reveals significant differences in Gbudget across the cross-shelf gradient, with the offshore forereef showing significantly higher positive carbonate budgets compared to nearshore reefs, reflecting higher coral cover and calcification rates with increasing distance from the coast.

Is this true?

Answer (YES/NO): YES